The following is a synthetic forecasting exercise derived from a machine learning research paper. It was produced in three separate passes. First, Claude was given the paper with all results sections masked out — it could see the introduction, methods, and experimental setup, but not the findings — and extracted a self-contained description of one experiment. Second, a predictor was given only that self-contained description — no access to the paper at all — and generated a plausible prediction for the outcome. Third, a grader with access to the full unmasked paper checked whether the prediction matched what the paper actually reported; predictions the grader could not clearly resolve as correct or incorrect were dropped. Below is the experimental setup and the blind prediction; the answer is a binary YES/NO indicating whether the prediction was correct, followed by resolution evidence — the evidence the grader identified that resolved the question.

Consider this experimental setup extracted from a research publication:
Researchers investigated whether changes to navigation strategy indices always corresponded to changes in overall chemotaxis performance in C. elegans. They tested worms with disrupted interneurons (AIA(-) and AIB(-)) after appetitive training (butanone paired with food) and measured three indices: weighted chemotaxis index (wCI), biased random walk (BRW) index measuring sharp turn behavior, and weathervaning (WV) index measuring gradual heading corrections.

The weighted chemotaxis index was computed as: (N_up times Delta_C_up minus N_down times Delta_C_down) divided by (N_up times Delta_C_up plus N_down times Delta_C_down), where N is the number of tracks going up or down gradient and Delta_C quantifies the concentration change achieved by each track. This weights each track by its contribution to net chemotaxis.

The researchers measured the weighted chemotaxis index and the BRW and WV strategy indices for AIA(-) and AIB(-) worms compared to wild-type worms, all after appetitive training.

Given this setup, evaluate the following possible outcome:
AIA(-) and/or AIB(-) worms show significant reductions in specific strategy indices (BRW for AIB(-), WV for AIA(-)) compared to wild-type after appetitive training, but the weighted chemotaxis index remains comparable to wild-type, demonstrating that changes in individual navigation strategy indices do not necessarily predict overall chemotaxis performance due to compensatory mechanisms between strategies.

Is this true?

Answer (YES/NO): NO